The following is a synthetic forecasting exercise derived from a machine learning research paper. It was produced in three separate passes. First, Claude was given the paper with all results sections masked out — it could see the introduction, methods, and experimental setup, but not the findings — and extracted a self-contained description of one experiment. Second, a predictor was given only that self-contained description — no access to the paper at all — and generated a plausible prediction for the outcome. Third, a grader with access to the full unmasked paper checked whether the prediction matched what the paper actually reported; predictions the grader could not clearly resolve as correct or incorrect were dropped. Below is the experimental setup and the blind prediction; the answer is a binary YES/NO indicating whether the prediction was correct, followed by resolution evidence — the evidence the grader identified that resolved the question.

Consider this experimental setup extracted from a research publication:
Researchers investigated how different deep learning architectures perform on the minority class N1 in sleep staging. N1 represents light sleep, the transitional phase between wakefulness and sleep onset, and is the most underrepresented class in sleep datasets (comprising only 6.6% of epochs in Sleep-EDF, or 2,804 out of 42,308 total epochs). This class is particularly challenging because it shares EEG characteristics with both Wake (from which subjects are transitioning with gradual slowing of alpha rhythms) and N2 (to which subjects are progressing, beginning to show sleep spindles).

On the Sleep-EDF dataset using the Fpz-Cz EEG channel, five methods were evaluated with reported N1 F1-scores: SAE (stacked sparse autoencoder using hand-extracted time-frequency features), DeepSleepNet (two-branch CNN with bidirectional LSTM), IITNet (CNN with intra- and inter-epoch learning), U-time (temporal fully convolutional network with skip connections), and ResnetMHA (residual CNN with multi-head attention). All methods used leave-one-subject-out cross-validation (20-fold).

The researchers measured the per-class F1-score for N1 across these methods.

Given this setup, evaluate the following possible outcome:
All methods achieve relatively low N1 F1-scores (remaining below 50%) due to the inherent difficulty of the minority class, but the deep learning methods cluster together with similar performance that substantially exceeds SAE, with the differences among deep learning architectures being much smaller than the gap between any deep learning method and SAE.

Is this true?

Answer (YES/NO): NO